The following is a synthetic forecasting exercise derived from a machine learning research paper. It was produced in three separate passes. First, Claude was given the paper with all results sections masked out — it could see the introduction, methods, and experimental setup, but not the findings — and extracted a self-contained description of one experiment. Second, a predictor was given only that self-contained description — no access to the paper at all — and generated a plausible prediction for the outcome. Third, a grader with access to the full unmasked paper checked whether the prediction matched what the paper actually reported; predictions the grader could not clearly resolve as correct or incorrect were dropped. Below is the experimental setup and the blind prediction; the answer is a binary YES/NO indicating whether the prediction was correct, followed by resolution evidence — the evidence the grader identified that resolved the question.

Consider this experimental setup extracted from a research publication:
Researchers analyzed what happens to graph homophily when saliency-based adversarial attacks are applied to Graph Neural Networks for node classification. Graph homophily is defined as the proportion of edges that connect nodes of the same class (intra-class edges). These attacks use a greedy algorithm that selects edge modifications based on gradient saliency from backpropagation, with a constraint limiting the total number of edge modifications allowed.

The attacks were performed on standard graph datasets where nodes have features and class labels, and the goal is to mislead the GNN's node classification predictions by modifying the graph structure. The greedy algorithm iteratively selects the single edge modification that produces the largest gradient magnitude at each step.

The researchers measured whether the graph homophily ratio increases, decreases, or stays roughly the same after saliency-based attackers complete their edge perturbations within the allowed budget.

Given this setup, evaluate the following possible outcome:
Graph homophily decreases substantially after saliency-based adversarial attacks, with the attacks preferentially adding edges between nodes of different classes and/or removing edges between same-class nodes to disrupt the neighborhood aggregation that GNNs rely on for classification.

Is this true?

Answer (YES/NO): YES